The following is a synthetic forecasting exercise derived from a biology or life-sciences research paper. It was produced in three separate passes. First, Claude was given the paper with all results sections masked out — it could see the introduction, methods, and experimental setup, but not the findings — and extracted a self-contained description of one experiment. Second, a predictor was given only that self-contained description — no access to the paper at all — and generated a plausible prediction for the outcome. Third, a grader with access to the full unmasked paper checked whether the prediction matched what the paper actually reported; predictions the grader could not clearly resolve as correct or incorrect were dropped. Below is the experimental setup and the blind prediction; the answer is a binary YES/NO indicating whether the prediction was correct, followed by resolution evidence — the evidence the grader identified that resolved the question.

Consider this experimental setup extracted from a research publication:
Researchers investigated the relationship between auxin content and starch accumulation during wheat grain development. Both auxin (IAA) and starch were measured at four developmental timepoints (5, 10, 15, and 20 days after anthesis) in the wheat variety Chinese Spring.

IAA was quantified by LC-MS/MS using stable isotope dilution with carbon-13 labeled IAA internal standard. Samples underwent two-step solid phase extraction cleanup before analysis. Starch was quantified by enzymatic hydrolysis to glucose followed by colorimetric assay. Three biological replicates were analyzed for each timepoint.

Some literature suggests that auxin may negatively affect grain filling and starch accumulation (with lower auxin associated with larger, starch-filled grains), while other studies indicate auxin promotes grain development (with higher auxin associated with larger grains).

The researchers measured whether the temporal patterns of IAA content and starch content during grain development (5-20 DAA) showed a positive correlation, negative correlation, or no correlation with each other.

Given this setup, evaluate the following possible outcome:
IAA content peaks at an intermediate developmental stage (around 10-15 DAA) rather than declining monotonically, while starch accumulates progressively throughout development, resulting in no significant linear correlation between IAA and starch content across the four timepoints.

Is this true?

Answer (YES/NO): NO